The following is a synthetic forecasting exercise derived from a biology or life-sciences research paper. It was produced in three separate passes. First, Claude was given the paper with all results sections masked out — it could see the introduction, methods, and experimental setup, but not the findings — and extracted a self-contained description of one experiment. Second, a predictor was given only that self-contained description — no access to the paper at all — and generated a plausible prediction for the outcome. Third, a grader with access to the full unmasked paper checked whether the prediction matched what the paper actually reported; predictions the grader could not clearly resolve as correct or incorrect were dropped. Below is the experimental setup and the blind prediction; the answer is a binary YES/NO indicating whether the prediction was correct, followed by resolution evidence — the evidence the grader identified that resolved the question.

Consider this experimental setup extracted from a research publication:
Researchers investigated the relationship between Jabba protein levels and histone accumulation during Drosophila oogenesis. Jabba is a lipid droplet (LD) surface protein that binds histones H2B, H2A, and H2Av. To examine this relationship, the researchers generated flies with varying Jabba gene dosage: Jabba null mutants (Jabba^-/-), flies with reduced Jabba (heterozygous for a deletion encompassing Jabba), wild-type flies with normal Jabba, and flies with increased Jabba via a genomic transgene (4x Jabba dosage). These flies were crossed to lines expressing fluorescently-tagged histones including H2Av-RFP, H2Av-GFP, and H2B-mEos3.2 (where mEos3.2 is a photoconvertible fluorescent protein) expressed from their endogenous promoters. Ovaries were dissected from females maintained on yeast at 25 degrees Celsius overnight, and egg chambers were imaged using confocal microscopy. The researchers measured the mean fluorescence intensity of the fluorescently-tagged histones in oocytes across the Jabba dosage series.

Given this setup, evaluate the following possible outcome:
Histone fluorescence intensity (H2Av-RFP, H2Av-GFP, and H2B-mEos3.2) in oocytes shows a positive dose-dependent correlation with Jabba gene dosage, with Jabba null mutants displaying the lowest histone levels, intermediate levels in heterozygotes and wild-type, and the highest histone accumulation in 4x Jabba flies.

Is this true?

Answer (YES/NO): YES